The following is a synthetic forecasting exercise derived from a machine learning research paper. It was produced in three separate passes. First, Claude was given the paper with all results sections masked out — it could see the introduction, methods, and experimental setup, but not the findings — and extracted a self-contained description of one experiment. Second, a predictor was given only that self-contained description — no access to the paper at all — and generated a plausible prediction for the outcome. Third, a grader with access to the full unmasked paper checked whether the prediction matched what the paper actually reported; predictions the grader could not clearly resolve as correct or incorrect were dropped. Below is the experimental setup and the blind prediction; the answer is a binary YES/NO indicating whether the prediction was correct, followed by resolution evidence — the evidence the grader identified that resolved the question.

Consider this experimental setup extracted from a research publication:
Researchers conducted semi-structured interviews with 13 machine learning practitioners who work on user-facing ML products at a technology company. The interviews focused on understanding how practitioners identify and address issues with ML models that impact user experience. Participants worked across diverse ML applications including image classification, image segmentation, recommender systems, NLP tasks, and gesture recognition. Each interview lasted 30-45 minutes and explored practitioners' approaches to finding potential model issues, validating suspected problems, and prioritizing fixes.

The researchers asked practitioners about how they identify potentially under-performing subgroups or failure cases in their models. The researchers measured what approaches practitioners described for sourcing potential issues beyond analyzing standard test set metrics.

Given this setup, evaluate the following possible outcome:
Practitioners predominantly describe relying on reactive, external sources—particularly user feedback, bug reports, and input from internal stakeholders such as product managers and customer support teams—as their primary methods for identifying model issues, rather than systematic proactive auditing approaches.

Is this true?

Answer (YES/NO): NO